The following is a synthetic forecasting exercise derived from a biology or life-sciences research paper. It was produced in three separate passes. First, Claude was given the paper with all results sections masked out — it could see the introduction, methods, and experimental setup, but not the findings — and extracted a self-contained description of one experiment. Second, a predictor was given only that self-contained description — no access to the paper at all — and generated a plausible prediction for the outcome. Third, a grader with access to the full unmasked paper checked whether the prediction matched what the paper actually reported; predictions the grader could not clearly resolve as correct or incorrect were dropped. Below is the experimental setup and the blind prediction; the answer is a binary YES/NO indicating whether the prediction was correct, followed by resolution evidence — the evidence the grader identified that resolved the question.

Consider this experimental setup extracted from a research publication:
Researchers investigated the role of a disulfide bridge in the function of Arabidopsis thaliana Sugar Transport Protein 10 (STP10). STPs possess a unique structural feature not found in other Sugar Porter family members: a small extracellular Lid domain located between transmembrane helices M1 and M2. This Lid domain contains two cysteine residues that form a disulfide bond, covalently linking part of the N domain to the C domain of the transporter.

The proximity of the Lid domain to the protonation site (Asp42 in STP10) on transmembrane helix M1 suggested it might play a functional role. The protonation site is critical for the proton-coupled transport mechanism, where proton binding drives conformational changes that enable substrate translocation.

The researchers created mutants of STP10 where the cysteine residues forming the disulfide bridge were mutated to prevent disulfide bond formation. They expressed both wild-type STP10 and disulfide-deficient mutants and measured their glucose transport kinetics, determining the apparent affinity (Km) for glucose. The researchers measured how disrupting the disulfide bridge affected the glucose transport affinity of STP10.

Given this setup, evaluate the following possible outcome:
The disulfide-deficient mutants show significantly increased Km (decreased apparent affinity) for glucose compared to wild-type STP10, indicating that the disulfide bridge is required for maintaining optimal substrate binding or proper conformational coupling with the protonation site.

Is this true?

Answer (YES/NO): YES